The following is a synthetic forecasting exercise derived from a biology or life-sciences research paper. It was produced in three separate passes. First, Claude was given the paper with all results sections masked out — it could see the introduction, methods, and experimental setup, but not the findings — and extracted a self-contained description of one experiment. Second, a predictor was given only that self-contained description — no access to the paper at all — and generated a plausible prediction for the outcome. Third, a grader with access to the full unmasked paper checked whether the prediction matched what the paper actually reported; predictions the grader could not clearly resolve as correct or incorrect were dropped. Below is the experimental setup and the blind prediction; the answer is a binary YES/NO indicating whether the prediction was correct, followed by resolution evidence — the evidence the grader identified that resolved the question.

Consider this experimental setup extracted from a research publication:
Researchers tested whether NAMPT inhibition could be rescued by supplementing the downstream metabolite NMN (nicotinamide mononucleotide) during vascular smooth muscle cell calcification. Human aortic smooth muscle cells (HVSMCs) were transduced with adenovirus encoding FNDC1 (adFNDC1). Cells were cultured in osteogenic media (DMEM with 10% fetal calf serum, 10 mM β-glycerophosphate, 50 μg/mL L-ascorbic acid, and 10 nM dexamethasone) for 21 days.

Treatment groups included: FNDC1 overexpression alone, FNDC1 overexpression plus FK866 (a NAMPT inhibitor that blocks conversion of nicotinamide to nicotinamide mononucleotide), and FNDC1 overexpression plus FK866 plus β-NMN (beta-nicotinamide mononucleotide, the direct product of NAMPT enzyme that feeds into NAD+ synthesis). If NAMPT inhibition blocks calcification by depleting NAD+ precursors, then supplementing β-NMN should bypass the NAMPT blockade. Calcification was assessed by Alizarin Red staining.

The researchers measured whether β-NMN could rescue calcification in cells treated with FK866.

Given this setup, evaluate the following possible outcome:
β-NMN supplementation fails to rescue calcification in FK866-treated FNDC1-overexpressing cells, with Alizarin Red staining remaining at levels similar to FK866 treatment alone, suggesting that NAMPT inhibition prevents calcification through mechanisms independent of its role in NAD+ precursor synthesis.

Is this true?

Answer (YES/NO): NO